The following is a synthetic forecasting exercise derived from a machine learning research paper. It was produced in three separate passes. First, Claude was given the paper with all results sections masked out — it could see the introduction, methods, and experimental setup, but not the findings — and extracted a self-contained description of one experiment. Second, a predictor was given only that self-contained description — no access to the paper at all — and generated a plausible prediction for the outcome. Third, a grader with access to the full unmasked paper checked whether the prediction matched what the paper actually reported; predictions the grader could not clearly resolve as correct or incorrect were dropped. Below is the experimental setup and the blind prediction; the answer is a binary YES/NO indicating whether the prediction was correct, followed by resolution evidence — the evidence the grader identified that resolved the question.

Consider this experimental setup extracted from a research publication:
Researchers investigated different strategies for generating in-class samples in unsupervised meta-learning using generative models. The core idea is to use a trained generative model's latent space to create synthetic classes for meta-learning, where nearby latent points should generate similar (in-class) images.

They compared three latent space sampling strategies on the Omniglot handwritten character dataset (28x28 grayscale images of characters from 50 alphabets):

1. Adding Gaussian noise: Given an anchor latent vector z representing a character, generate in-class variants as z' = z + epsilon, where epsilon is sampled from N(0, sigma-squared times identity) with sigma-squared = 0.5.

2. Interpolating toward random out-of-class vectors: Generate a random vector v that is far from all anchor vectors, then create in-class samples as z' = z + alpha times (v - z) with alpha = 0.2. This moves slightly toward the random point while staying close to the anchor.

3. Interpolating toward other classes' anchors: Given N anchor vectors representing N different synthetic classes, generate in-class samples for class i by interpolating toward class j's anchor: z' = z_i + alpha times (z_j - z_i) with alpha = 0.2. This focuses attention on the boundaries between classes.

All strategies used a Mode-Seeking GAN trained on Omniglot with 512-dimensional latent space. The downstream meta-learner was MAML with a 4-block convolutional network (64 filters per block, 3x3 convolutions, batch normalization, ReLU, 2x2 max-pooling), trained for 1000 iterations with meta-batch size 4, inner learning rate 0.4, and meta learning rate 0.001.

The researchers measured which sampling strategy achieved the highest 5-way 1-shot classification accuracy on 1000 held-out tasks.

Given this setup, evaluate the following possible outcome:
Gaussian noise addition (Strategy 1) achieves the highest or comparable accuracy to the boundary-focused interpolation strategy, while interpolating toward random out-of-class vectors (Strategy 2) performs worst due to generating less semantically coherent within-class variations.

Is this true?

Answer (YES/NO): NO